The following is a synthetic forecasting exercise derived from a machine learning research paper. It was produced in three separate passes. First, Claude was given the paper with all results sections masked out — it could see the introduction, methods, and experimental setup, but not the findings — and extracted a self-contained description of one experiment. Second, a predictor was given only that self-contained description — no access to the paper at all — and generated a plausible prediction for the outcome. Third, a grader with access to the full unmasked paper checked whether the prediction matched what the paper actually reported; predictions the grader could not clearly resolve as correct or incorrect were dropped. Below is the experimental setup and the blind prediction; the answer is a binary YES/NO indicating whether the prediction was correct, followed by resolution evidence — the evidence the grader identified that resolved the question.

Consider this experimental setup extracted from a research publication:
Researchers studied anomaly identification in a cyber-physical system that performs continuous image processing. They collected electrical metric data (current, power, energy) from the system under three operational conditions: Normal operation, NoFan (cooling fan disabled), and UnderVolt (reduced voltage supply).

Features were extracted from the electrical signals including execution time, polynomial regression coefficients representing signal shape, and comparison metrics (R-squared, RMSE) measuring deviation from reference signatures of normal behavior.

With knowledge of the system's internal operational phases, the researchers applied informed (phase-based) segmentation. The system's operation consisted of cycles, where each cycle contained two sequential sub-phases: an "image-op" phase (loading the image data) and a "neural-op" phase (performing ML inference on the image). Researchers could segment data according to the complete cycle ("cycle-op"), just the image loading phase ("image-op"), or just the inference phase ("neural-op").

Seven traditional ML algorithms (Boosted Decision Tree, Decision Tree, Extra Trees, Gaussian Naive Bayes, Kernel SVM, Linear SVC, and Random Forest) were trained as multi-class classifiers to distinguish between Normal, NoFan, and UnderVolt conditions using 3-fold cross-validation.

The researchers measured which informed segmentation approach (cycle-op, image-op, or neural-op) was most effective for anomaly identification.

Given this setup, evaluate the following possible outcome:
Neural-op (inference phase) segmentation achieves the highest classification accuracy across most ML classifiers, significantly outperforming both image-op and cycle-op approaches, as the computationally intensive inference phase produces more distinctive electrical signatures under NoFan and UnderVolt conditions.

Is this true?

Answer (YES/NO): NO